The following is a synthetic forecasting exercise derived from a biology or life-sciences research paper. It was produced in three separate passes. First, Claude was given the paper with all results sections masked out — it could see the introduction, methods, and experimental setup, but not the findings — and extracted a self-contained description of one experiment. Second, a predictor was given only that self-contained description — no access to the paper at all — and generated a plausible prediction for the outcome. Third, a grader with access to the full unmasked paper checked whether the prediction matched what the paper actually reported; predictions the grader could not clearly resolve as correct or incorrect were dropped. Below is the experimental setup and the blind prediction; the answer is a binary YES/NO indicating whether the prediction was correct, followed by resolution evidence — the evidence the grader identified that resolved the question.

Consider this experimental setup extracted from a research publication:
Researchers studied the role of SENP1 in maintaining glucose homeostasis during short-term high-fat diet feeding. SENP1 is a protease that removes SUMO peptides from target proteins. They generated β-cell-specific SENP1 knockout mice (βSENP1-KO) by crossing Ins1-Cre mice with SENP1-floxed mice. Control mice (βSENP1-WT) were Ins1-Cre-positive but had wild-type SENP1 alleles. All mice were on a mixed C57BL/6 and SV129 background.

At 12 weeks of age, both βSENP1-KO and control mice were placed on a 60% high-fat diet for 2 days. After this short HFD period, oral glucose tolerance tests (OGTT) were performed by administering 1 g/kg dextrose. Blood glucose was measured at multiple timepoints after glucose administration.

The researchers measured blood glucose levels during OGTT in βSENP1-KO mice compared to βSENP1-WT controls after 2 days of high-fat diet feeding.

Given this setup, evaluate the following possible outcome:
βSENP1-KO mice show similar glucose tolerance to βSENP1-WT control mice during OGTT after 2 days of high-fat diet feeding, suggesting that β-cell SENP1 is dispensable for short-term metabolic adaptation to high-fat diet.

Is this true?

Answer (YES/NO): YES